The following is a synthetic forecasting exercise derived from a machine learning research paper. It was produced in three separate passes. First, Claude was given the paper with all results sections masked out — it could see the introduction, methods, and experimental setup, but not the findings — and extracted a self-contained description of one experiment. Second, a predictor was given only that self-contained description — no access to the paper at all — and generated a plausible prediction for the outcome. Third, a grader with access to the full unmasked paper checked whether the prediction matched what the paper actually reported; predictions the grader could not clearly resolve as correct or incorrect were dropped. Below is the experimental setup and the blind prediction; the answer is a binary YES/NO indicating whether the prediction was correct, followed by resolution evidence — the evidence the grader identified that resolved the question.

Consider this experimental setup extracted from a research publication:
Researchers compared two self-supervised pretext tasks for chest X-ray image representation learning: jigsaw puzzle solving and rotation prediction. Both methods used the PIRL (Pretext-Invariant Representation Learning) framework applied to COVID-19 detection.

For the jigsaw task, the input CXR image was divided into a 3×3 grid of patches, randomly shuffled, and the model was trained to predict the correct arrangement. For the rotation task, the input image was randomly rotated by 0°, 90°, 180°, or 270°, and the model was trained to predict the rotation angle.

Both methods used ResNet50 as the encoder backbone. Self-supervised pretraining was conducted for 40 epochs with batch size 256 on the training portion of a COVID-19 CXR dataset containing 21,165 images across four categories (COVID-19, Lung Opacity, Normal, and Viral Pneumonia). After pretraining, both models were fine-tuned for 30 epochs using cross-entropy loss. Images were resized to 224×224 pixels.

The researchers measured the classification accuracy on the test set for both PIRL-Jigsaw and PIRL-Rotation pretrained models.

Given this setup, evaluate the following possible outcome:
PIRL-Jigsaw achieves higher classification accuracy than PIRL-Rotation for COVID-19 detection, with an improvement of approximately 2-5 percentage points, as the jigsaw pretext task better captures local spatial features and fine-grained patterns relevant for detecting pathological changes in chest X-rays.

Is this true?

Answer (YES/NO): NO